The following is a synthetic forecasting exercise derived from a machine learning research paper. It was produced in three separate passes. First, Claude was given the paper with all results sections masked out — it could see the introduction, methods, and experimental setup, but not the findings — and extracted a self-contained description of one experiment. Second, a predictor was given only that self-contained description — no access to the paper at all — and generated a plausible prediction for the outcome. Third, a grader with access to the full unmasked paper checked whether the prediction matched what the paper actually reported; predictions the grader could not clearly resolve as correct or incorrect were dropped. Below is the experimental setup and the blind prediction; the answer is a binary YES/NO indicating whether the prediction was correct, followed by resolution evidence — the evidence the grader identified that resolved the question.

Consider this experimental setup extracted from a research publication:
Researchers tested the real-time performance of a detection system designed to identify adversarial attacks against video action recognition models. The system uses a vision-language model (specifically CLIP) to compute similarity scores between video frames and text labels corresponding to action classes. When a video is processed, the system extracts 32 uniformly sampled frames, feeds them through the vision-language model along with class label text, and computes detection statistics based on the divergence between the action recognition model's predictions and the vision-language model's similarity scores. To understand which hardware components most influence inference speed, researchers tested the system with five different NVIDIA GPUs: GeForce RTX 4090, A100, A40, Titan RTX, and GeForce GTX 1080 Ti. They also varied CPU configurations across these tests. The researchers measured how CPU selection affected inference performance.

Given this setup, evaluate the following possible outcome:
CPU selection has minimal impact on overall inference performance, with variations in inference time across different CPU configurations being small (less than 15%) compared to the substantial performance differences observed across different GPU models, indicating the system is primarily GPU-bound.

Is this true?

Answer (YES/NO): YES